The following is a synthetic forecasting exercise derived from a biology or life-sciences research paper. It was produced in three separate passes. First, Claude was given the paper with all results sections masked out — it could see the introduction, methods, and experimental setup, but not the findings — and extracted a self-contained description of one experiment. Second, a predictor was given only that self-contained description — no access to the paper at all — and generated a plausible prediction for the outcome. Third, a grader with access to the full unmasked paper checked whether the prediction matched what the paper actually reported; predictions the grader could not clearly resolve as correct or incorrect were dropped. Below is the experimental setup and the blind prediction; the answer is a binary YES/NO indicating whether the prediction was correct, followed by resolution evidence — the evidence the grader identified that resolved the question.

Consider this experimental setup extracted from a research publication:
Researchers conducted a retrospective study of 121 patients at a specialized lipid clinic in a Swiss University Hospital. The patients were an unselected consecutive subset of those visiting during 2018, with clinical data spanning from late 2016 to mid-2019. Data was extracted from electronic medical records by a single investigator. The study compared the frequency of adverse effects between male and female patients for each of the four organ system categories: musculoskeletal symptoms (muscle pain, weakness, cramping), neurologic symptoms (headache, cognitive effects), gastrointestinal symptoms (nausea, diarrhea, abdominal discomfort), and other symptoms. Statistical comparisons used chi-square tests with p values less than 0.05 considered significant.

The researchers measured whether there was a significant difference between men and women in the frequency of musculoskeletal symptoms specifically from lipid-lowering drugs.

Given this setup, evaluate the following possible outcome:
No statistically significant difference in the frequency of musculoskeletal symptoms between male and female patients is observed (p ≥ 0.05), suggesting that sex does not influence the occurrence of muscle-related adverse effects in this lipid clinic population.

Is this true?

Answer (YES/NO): YES